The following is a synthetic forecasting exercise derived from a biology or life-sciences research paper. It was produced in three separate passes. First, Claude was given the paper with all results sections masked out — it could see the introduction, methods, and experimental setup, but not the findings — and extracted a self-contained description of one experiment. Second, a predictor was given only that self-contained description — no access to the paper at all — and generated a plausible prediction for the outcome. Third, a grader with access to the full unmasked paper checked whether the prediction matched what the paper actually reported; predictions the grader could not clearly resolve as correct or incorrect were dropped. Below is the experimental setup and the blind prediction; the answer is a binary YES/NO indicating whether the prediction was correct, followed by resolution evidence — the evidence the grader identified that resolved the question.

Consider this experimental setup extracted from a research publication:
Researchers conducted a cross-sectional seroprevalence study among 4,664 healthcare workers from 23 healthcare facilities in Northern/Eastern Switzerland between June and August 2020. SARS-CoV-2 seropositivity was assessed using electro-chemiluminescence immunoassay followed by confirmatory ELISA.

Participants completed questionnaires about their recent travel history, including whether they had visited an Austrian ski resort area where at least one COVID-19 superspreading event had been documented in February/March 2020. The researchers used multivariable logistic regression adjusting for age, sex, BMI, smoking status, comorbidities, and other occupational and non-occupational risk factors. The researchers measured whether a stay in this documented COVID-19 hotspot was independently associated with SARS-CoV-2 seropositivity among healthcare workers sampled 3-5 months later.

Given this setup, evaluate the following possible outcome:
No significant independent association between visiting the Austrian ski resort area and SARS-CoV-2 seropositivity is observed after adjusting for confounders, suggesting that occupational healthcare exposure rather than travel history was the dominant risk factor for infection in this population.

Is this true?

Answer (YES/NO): NO